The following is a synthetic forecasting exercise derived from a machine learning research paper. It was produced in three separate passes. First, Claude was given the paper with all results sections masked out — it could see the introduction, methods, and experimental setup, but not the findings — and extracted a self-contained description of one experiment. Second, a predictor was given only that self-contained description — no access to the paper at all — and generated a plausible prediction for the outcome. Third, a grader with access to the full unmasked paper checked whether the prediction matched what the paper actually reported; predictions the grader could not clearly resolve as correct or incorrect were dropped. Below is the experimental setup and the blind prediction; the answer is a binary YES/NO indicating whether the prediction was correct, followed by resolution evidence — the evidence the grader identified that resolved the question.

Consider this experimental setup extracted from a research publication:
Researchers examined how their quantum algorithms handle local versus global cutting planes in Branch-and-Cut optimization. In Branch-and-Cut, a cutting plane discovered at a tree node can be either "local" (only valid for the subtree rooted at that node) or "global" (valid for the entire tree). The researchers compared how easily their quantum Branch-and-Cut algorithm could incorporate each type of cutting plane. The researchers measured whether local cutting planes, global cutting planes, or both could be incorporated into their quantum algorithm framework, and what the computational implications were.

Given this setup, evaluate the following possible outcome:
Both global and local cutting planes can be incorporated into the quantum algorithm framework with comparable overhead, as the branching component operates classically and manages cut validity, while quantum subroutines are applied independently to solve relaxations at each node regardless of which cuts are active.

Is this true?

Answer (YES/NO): NO